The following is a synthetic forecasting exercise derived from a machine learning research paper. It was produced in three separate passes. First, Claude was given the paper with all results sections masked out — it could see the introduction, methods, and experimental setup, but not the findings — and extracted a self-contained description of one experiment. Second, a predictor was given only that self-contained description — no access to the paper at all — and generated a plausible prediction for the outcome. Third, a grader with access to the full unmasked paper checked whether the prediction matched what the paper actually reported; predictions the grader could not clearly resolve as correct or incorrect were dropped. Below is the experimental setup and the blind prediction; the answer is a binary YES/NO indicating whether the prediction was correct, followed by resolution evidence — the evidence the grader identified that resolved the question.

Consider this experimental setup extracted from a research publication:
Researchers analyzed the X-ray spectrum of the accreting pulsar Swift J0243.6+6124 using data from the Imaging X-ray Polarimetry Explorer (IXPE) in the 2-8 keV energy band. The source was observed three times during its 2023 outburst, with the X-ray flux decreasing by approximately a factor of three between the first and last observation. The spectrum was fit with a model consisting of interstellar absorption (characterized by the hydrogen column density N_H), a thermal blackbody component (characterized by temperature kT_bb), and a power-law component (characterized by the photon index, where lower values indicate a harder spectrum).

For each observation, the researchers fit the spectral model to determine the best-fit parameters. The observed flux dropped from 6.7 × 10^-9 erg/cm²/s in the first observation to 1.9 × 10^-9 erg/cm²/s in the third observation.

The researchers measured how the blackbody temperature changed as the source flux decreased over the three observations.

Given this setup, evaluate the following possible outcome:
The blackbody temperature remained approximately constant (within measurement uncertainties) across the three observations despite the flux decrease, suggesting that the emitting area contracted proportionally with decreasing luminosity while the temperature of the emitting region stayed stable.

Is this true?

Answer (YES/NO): NO